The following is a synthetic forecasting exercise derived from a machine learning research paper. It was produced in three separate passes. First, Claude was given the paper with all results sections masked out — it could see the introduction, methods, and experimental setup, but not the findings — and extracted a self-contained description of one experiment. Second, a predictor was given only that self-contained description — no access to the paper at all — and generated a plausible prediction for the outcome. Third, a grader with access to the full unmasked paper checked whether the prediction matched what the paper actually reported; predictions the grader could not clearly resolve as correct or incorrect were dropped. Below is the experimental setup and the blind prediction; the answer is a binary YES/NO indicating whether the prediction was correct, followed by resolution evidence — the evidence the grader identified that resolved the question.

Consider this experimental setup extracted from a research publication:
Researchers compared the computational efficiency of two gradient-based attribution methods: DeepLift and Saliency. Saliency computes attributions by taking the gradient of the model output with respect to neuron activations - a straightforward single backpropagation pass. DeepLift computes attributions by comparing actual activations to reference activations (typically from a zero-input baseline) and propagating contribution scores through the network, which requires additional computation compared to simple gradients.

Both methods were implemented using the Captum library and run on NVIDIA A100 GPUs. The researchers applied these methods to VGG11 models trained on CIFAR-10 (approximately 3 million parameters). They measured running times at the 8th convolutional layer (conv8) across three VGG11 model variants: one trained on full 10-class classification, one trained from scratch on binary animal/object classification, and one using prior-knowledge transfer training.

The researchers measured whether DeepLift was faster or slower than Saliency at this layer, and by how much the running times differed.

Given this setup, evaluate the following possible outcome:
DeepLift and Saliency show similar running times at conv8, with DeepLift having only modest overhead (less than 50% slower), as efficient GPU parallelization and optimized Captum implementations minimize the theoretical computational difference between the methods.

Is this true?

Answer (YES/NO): YES